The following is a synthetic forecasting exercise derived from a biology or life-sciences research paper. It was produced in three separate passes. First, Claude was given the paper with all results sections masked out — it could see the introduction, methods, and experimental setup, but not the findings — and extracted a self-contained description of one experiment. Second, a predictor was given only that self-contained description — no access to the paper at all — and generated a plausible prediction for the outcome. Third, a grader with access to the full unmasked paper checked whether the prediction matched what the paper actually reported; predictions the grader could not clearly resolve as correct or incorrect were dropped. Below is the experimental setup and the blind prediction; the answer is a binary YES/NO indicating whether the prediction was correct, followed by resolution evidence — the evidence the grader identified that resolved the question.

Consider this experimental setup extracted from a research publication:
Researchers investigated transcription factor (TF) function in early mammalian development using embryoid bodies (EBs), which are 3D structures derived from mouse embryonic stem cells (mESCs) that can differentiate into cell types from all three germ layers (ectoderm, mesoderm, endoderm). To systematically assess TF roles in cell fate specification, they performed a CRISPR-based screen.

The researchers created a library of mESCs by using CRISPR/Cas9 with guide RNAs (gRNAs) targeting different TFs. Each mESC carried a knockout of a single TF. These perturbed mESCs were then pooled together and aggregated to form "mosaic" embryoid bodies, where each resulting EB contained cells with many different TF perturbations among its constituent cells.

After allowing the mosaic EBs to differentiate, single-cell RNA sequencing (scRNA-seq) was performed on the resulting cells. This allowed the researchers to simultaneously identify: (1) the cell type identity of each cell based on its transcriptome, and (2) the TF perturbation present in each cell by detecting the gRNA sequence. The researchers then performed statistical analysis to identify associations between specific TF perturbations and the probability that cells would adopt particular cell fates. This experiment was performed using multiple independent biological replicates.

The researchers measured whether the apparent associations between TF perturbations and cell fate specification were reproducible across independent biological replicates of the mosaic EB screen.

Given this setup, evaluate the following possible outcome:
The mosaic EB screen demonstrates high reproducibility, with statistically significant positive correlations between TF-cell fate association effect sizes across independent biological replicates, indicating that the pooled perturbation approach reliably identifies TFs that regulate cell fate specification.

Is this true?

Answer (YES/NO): NO